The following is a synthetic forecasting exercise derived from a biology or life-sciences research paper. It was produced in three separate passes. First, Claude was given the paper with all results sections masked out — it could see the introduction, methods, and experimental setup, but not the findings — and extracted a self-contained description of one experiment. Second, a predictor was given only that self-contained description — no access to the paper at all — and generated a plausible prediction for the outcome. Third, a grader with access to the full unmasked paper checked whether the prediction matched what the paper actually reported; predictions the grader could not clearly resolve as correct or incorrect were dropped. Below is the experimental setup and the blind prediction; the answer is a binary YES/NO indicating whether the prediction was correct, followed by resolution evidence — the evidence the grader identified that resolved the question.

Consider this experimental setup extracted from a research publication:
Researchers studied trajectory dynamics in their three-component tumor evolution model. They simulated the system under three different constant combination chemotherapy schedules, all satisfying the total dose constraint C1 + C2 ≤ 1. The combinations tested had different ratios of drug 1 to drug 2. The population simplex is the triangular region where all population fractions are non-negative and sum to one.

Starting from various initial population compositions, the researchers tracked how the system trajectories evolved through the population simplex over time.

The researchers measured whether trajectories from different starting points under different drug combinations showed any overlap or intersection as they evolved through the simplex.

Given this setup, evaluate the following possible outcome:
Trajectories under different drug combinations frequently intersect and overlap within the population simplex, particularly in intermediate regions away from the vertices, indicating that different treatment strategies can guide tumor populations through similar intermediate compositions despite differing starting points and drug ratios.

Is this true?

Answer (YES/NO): YES